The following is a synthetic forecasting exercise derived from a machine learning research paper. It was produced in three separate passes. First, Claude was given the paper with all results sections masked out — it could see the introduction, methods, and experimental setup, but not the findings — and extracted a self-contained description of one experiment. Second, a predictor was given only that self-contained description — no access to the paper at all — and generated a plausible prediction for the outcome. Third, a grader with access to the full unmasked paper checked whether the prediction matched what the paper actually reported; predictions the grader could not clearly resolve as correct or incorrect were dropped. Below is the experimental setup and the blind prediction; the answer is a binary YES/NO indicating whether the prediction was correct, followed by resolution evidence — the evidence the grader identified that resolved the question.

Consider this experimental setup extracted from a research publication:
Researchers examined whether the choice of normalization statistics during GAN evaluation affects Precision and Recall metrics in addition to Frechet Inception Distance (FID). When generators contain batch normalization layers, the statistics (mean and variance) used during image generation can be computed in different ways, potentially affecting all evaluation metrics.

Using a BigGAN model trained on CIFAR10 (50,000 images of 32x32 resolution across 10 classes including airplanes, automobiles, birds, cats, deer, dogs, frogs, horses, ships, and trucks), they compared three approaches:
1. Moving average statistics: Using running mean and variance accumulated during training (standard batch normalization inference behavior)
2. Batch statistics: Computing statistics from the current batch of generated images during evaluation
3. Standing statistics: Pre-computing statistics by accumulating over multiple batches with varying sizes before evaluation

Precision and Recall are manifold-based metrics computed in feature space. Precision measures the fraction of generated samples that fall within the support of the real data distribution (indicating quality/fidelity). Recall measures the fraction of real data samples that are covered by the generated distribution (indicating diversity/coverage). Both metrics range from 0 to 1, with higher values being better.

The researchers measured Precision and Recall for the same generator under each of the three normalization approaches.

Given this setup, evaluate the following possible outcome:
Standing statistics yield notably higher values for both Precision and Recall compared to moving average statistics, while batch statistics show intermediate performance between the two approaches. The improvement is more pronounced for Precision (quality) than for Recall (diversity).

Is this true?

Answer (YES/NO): NO